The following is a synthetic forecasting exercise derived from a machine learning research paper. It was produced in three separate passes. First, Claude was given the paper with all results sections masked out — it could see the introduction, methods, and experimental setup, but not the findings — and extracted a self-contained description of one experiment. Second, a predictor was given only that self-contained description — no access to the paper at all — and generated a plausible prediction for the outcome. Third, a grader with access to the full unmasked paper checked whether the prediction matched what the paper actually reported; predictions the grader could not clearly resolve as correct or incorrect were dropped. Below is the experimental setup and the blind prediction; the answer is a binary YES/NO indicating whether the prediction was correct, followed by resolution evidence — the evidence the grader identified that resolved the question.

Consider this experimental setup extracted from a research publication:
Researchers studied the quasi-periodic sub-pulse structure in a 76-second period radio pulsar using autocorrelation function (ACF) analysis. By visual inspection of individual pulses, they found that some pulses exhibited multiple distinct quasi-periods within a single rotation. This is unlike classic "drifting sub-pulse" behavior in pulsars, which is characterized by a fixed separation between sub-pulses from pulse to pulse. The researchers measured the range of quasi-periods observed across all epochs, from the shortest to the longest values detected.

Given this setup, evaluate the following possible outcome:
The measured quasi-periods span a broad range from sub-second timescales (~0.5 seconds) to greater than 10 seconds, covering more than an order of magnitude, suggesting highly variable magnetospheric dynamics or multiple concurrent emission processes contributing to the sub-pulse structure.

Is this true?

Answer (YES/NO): NO